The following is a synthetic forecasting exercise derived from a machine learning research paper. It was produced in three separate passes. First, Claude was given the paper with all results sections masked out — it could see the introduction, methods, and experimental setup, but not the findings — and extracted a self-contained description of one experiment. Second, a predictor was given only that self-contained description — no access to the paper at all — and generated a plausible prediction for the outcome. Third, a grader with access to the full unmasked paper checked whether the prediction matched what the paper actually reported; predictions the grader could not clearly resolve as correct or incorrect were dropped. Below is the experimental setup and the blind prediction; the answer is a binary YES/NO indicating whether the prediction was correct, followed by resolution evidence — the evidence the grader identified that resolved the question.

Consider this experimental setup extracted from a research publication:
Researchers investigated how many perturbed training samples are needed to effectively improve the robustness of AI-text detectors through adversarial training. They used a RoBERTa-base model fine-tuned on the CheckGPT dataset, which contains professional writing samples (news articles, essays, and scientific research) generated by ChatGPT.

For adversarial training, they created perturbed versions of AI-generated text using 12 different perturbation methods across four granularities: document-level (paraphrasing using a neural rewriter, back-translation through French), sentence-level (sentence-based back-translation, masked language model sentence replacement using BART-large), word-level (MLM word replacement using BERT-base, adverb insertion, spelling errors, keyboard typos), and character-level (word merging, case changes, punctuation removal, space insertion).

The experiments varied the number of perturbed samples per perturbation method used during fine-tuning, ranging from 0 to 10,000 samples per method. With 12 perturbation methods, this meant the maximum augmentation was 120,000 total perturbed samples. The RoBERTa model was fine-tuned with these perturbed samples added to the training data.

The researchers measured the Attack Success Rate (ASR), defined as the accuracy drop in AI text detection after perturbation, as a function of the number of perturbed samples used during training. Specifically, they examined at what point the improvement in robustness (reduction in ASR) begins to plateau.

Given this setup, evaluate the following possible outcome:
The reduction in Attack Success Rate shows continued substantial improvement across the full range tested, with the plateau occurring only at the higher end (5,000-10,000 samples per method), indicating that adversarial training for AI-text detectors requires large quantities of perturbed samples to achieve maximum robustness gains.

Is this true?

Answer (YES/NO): NO